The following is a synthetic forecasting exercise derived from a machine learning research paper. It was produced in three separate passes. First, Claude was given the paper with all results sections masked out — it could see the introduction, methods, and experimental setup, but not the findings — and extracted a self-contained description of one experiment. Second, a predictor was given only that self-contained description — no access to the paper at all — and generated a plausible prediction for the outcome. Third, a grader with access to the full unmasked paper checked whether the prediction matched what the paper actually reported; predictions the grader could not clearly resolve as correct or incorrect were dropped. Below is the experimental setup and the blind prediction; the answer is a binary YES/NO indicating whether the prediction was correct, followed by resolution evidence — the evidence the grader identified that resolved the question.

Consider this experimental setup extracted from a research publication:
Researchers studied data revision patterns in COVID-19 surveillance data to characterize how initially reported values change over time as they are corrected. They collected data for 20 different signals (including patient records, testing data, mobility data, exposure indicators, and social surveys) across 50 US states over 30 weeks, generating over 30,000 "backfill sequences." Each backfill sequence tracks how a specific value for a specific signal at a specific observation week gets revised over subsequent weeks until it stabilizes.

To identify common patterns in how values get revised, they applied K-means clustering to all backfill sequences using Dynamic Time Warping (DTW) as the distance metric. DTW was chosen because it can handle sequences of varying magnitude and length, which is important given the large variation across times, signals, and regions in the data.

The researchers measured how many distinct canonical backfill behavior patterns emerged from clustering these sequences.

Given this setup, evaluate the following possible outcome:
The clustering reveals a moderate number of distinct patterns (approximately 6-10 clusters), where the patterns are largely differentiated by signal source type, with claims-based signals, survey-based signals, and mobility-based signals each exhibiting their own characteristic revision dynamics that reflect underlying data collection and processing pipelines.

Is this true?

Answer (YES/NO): NO